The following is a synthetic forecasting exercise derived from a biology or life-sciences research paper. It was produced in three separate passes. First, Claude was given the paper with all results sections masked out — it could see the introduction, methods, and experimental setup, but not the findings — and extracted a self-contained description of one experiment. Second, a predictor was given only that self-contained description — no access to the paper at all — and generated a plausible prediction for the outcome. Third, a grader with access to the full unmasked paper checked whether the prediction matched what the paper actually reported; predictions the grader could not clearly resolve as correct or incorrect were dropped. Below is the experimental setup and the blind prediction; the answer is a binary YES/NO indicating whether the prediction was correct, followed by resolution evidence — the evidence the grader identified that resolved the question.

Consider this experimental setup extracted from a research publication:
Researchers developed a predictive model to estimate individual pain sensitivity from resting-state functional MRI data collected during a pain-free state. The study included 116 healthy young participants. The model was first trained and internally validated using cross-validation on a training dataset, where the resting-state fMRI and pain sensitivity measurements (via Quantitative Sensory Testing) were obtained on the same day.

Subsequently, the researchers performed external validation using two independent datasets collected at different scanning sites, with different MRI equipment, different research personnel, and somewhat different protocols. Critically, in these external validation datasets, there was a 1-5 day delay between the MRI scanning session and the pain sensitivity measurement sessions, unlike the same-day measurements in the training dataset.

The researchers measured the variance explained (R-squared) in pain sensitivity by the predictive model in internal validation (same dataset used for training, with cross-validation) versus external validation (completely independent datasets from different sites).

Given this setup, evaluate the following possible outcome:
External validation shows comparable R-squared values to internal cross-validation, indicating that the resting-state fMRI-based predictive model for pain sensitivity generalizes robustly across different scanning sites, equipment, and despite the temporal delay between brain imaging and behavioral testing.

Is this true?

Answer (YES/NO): NO